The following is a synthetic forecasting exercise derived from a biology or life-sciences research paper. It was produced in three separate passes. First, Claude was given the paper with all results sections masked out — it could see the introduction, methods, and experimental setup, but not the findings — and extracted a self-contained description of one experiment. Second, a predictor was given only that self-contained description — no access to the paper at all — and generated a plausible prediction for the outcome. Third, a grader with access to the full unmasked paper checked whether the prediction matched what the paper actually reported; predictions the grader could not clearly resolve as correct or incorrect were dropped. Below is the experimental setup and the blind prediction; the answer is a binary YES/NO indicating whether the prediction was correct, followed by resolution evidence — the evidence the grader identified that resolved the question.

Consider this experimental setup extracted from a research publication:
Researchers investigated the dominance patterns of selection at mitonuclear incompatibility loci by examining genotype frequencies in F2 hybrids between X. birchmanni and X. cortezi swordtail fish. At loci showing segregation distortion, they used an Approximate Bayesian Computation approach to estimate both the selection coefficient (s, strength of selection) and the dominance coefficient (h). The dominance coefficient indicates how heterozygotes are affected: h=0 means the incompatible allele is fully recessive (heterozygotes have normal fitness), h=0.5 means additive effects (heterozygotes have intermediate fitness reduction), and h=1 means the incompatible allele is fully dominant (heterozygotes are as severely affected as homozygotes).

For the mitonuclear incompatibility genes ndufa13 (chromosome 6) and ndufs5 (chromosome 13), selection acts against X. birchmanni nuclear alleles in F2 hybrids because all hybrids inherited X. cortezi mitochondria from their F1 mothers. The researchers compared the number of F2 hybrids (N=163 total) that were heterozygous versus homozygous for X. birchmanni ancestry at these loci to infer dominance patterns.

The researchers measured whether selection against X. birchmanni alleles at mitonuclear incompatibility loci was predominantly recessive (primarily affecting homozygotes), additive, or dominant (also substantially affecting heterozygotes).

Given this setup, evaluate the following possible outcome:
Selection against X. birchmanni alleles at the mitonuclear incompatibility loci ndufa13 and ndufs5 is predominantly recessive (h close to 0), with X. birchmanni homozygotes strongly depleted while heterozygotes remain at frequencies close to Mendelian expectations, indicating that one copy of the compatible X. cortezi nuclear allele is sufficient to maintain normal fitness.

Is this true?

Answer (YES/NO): YES